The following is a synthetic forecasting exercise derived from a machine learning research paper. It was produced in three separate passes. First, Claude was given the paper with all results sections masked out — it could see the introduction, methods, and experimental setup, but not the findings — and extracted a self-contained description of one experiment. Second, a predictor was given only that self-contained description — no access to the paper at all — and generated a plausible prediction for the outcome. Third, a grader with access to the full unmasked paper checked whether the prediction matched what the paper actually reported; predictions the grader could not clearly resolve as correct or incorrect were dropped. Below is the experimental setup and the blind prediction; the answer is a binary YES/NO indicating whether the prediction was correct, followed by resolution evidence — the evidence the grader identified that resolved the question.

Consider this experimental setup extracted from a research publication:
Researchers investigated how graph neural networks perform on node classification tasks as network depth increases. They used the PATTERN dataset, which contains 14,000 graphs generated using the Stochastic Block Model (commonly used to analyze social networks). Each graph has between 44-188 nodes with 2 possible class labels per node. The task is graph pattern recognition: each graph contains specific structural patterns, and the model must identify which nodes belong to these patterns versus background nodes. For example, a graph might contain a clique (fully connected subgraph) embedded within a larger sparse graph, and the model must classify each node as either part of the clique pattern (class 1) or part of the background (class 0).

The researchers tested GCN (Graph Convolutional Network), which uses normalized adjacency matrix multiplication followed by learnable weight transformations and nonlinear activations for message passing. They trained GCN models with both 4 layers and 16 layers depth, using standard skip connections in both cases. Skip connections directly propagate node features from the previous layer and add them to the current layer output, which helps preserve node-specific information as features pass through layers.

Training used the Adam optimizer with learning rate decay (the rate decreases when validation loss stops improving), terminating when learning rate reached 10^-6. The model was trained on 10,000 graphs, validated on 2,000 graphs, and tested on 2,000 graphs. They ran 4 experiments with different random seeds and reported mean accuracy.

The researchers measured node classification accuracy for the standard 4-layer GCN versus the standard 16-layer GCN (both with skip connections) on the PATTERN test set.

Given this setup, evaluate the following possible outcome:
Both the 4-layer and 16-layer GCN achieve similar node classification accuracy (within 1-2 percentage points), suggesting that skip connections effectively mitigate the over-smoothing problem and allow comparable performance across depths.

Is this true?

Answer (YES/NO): NO